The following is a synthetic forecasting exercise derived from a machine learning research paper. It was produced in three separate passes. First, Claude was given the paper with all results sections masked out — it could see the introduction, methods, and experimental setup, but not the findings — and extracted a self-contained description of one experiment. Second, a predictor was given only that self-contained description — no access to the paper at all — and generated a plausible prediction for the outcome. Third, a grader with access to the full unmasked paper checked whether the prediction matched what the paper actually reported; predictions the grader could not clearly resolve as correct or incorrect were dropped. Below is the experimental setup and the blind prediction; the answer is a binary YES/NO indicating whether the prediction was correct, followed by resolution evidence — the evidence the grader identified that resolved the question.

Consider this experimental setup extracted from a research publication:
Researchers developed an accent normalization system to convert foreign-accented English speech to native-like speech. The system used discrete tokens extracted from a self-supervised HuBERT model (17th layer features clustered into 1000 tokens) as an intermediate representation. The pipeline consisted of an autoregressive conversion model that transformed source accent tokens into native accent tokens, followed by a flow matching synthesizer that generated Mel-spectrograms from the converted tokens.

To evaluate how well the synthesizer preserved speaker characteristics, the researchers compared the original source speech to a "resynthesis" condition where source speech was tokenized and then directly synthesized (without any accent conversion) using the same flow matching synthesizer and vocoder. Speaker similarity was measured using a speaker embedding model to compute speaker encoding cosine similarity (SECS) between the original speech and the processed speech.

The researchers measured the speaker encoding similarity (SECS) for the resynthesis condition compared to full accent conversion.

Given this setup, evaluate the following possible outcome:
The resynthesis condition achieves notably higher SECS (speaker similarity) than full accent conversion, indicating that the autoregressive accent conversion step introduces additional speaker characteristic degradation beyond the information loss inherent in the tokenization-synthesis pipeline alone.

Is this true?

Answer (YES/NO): NO